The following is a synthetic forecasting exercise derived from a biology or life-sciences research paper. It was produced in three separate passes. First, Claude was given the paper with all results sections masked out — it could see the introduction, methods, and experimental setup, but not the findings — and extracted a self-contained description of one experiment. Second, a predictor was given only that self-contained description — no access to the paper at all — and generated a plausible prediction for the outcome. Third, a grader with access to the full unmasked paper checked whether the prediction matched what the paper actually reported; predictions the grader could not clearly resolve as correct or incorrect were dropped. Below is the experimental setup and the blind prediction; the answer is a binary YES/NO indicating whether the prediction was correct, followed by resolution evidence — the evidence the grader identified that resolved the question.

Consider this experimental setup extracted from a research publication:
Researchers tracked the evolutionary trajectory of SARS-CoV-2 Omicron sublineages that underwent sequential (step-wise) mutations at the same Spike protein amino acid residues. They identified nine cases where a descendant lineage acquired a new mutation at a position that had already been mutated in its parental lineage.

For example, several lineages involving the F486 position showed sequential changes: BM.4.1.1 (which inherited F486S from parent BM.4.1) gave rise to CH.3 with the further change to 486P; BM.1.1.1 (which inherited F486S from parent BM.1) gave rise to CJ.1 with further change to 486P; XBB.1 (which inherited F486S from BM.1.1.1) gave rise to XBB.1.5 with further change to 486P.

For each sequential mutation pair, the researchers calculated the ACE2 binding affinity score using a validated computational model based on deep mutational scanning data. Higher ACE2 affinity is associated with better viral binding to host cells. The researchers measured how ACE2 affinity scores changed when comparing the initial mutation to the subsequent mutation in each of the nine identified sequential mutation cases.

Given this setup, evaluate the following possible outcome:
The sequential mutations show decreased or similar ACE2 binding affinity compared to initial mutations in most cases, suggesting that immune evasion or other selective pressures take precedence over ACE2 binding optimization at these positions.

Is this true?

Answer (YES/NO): NO